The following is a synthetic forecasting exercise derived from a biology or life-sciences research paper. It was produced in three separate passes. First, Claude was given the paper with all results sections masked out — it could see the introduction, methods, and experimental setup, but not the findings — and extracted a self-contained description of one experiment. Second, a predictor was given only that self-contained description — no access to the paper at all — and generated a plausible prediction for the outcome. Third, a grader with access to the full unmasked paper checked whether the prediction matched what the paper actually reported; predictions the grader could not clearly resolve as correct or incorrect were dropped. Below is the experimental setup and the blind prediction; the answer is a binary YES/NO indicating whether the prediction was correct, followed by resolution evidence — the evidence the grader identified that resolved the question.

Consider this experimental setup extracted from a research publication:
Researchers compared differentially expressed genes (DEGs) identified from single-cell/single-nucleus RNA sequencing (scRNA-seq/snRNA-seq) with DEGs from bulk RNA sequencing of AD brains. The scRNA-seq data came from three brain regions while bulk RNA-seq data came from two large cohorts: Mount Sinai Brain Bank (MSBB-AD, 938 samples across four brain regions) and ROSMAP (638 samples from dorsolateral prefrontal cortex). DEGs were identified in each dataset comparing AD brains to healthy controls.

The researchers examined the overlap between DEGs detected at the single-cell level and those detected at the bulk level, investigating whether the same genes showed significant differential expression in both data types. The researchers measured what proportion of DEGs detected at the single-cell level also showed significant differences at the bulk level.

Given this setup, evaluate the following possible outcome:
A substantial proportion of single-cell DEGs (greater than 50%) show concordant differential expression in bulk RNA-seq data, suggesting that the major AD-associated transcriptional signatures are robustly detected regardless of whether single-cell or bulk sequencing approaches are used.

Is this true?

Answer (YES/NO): NO